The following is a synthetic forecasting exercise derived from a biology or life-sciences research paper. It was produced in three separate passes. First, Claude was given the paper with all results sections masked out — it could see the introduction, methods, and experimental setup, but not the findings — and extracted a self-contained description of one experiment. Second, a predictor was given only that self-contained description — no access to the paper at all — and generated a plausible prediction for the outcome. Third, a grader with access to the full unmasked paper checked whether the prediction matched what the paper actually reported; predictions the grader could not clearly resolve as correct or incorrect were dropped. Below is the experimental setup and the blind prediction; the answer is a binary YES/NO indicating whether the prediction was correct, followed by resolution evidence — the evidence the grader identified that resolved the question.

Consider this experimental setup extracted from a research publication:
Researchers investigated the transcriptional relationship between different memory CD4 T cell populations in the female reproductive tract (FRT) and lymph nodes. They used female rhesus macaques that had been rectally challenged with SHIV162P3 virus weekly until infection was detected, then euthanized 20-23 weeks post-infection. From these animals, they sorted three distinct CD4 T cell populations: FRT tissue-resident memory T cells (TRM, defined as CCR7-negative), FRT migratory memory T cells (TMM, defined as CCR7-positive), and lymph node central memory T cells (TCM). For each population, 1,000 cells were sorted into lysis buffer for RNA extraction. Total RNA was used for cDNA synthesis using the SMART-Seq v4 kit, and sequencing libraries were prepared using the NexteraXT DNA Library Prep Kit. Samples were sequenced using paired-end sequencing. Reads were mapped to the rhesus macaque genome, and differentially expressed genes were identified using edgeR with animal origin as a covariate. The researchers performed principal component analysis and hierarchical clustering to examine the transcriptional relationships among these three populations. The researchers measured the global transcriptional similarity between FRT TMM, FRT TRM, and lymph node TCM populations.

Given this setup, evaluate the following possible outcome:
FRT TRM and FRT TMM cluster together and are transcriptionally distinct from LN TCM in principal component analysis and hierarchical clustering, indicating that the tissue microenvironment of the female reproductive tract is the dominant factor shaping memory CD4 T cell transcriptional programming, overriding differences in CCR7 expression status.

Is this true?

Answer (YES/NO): NO